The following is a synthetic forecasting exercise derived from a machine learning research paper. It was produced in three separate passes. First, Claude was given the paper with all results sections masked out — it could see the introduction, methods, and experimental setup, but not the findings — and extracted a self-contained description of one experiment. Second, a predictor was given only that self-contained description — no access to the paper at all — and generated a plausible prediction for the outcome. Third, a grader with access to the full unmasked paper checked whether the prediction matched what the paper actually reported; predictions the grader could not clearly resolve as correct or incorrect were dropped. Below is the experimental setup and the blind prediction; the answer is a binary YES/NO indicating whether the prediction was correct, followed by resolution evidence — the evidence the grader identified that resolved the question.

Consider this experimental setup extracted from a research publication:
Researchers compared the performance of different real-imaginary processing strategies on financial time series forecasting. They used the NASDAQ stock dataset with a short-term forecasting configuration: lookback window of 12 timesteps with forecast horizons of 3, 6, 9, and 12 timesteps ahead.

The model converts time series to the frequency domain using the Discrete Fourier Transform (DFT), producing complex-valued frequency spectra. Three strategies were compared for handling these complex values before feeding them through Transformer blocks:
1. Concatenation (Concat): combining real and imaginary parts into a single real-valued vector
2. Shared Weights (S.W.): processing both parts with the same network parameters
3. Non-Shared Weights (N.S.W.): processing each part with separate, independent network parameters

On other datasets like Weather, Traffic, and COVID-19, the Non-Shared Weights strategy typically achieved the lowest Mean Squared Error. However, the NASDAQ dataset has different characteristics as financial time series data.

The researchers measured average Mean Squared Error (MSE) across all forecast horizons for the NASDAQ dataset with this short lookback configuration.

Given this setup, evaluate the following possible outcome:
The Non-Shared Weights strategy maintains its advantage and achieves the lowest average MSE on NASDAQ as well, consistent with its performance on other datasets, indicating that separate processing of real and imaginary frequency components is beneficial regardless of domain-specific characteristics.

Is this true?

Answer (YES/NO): NO